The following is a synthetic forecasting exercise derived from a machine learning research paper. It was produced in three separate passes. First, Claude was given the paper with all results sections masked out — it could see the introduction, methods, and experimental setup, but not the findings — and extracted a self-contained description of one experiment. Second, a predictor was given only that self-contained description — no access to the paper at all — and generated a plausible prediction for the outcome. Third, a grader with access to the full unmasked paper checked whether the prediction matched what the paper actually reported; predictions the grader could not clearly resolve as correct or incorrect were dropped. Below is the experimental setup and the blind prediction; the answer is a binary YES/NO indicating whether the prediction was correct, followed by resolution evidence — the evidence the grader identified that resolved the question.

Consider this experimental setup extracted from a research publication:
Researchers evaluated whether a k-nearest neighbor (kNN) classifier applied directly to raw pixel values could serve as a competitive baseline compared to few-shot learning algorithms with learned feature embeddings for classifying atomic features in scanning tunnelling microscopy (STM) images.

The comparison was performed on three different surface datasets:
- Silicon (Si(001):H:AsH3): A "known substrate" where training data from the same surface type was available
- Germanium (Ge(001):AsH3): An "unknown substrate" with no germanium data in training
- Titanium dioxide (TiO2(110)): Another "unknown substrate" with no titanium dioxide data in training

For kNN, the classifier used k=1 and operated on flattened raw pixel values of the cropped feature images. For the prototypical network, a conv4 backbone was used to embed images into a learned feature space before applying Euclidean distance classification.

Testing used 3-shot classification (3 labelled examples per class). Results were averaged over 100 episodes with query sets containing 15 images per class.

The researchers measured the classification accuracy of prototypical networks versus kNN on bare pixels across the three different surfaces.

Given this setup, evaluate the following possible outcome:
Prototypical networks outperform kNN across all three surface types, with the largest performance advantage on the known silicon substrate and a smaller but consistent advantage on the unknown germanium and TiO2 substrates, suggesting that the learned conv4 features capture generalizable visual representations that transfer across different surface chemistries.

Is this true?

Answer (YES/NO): YES